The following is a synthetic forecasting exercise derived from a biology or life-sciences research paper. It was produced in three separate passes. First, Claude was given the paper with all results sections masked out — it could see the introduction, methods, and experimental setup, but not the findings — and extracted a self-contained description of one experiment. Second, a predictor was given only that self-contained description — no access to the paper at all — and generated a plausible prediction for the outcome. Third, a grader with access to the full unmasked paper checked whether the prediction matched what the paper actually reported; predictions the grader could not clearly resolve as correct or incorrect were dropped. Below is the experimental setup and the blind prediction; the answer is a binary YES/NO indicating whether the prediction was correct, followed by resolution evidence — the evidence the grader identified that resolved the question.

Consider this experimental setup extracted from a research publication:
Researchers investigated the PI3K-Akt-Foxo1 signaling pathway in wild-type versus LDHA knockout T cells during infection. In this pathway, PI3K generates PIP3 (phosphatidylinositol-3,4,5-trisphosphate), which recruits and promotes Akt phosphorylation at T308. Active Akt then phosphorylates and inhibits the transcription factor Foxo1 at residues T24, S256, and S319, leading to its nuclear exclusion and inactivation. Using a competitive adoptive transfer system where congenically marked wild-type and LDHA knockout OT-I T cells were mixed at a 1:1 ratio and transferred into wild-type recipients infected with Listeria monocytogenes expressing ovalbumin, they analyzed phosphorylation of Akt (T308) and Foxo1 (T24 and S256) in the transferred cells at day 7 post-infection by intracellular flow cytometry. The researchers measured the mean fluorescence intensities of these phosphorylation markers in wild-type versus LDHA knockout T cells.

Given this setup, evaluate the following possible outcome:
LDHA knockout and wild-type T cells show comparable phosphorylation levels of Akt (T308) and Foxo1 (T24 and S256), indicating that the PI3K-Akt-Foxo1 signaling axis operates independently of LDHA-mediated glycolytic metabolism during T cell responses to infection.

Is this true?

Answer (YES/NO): NO